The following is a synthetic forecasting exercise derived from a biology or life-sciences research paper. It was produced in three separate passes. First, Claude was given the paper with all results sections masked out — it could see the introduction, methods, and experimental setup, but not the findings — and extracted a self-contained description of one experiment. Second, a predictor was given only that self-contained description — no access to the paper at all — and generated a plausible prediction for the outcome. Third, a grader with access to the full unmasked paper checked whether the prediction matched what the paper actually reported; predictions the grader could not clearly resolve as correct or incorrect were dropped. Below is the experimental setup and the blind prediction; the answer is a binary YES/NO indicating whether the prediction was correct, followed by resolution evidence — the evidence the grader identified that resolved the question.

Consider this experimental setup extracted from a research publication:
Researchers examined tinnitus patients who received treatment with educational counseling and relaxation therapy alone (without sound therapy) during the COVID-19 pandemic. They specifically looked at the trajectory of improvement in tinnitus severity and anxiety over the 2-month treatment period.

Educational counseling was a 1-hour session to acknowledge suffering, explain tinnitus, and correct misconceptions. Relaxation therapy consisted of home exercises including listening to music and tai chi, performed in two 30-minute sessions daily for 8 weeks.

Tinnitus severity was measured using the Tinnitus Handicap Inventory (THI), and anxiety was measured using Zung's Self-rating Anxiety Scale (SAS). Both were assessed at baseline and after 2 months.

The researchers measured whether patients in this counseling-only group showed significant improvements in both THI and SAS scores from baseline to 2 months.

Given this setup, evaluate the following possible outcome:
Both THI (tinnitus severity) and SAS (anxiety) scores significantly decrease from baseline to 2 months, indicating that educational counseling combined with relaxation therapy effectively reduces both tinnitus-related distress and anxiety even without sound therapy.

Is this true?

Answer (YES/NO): NO